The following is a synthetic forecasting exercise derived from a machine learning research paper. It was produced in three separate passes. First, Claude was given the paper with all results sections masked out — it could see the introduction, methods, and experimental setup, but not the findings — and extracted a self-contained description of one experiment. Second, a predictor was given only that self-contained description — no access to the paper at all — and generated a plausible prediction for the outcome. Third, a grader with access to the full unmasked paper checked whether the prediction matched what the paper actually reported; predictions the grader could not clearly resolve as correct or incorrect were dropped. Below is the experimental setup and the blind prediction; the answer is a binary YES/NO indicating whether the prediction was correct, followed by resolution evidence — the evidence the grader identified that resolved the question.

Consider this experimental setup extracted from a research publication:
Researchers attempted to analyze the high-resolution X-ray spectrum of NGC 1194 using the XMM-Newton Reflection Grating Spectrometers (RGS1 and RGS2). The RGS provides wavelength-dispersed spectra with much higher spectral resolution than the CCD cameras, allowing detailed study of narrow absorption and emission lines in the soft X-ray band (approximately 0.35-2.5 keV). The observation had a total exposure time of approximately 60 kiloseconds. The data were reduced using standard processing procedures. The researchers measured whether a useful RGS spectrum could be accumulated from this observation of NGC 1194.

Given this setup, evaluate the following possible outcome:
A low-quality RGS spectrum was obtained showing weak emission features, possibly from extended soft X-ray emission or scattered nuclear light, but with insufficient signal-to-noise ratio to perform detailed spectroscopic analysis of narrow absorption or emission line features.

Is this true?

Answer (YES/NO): NO